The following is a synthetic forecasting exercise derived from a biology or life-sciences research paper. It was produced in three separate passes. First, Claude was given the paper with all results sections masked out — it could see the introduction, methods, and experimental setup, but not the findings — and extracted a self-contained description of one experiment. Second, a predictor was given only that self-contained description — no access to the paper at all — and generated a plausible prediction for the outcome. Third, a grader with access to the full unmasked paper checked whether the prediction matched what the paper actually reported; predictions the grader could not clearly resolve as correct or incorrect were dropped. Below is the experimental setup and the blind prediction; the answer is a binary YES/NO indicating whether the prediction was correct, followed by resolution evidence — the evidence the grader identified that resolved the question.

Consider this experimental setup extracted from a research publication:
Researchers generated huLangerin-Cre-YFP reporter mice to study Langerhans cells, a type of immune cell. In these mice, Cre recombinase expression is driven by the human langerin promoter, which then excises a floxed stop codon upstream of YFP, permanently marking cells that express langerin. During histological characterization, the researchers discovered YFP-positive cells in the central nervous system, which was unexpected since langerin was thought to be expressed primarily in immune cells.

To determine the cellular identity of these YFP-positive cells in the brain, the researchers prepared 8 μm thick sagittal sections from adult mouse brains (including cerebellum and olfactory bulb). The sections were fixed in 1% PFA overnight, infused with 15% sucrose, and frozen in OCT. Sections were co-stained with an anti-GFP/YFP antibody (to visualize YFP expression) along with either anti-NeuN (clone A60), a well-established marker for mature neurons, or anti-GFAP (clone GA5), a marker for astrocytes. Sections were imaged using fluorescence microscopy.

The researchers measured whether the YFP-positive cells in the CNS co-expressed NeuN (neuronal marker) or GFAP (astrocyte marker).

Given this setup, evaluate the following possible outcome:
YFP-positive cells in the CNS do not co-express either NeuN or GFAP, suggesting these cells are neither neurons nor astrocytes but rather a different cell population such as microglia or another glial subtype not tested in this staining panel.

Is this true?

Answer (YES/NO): NO